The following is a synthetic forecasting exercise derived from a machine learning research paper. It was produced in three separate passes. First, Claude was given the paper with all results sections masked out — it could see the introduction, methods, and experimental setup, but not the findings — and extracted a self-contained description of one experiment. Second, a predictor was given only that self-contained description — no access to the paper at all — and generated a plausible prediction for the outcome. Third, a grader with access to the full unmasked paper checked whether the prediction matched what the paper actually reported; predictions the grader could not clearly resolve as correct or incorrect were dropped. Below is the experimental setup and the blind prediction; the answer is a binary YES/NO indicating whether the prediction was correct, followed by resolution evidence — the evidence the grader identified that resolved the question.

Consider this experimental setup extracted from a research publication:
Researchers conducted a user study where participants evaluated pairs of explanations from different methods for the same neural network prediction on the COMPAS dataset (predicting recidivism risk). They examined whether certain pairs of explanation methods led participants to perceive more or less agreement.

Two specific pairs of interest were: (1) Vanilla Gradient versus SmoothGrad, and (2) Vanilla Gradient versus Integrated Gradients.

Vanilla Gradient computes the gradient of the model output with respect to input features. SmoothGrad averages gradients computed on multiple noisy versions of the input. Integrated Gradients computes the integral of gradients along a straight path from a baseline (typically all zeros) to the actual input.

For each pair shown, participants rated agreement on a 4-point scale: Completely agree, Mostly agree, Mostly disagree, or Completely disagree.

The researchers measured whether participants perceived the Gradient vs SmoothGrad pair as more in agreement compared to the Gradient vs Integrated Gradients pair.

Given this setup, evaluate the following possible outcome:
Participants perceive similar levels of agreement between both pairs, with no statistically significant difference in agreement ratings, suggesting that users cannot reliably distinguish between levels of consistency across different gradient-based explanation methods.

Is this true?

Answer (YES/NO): NO